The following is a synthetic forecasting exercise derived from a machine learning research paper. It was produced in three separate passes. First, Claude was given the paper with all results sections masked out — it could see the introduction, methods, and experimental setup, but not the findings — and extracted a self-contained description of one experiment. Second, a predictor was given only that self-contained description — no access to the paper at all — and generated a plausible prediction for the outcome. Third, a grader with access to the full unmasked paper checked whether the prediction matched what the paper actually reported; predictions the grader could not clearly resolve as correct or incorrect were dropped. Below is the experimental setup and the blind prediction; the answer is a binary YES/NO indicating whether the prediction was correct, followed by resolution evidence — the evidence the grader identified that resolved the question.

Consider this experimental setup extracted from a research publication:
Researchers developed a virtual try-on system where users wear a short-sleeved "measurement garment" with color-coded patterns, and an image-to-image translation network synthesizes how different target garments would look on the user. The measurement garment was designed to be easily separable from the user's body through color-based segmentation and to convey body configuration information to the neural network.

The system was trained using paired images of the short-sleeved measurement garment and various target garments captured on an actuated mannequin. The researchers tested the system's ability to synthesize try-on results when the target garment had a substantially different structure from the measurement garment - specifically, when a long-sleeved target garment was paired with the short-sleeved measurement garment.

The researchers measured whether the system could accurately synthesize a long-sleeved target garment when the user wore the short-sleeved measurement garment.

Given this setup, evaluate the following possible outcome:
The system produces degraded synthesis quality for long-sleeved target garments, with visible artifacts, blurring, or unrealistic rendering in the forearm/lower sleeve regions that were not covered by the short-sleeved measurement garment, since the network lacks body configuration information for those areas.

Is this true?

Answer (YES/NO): YES